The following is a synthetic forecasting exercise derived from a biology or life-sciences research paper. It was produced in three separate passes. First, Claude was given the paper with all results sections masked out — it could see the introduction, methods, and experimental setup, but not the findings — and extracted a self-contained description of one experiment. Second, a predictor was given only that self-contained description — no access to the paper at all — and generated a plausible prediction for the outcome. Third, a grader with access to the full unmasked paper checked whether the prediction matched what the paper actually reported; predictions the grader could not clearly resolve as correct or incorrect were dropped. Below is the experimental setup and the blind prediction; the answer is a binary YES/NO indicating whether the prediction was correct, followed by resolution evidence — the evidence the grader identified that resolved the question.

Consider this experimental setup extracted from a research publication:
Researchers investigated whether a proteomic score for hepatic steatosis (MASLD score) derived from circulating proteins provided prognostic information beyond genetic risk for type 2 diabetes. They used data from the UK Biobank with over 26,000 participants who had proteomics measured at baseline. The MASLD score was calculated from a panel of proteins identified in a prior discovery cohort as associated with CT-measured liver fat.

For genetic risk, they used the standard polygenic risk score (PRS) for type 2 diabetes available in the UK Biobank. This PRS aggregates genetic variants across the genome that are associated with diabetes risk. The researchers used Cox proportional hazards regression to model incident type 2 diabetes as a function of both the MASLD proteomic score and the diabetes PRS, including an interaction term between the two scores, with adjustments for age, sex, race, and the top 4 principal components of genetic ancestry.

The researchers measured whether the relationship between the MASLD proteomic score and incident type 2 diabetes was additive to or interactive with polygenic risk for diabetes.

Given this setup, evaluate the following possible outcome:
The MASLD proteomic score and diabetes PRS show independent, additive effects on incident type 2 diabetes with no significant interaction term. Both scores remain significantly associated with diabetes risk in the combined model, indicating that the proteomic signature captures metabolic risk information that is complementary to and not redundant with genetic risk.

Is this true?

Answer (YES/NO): NO